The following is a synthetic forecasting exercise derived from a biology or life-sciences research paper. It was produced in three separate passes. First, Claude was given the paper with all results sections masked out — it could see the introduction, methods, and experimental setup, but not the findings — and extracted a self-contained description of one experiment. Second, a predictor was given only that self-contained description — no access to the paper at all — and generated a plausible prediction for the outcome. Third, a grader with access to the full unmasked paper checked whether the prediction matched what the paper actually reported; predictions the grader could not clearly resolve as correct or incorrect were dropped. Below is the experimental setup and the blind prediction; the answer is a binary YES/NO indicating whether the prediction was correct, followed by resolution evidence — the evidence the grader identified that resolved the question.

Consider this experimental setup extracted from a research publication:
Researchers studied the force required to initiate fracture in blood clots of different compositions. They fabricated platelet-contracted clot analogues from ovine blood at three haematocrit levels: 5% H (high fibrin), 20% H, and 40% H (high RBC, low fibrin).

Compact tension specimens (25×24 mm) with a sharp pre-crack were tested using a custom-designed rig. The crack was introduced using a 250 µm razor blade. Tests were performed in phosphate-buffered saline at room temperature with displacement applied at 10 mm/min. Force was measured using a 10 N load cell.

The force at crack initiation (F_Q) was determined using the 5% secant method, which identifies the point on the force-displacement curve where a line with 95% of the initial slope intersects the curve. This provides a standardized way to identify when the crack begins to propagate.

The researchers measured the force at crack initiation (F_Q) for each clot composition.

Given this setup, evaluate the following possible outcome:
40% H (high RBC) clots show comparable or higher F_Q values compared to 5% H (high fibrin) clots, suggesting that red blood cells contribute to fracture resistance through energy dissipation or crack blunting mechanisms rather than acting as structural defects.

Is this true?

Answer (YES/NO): NO